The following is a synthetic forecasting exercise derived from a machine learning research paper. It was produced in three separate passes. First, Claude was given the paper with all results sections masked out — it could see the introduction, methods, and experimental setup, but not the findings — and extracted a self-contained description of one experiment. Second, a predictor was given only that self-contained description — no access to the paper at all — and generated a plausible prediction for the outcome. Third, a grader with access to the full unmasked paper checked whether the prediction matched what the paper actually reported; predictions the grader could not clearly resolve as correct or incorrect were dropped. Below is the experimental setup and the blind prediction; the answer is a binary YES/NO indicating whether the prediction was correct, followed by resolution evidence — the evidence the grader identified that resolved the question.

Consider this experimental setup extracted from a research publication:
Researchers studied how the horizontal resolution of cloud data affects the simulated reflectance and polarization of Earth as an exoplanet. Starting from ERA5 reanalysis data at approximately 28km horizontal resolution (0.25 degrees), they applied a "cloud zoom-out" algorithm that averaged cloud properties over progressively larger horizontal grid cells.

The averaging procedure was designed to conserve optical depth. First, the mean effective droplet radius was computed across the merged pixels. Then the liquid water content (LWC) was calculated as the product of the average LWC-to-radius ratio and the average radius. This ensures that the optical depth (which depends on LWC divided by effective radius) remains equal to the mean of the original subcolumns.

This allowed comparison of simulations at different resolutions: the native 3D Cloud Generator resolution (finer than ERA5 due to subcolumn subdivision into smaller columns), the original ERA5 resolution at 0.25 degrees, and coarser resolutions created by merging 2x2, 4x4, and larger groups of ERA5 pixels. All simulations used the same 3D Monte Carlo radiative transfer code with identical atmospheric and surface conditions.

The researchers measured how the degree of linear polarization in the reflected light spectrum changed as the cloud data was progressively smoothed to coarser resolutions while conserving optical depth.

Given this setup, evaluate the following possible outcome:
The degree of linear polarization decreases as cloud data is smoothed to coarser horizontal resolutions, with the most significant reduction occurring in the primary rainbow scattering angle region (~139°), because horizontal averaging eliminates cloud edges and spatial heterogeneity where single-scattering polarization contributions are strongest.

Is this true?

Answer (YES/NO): NO